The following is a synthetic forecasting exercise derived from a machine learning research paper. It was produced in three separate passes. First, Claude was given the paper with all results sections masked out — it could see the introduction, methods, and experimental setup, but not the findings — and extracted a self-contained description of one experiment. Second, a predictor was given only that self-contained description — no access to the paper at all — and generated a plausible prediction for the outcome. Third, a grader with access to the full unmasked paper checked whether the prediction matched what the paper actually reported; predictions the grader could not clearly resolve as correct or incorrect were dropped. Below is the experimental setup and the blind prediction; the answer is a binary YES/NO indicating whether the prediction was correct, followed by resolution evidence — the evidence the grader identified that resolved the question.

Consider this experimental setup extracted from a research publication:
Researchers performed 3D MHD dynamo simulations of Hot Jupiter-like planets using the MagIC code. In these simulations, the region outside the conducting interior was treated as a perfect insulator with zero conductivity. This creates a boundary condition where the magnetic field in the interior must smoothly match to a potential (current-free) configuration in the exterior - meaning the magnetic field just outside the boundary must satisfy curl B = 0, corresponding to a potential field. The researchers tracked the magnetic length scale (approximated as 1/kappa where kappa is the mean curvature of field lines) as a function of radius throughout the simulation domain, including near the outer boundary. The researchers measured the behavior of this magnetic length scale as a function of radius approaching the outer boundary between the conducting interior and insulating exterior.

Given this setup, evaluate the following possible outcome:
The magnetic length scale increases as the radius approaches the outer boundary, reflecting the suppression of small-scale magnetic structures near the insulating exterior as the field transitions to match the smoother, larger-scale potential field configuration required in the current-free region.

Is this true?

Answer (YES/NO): NO